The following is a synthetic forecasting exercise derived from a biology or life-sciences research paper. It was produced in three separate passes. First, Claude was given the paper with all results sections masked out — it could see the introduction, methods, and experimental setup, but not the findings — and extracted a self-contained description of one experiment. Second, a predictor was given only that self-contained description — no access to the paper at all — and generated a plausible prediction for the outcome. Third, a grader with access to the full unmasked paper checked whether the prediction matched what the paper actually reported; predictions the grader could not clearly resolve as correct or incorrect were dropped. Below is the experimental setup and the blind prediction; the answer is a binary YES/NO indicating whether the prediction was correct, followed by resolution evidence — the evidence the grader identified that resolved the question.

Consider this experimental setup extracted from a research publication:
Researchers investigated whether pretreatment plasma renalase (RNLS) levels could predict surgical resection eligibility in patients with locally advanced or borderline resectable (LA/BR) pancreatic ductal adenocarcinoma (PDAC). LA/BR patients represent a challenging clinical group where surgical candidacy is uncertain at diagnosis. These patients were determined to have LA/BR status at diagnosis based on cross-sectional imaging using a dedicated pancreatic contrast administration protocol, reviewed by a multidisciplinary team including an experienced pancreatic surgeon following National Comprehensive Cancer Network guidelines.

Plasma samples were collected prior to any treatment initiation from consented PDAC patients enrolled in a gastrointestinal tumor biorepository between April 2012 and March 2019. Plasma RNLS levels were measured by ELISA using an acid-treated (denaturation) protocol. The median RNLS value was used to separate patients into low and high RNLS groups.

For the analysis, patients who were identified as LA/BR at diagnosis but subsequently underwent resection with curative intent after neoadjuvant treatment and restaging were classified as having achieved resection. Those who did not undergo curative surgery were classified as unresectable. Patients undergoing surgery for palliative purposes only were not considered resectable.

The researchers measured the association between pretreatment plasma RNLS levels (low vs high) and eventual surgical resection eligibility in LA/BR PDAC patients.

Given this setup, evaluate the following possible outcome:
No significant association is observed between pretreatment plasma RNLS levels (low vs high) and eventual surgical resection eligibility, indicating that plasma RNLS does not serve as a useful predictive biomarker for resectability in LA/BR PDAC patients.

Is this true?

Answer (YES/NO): NO